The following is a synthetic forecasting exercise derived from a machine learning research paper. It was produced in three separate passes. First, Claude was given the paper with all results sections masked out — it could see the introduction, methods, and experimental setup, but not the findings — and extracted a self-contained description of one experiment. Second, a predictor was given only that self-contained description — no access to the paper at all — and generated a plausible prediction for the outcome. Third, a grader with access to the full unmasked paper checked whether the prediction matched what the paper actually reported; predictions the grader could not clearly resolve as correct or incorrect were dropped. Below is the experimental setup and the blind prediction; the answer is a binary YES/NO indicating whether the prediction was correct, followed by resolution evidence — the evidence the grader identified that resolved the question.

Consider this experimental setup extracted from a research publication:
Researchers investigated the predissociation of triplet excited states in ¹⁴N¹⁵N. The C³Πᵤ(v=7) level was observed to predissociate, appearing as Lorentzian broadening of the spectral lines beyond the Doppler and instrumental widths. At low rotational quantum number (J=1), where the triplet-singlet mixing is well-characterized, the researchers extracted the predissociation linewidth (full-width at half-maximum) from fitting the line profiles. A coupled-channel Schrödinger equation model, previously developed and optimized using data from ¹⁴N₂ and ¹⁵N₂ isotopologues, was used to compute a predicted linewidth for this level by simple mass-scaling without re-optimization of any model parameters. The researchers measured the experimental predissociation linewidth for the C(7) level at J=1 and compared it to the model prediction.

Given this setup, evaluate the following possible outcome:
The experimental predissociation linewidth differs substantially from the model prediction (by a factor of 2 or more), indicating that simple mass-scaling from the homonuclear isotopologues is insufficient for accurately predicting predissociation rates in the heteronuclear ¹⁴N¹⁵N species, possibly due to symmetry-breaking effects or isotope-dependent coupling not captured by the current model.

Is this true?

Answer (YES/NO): NO